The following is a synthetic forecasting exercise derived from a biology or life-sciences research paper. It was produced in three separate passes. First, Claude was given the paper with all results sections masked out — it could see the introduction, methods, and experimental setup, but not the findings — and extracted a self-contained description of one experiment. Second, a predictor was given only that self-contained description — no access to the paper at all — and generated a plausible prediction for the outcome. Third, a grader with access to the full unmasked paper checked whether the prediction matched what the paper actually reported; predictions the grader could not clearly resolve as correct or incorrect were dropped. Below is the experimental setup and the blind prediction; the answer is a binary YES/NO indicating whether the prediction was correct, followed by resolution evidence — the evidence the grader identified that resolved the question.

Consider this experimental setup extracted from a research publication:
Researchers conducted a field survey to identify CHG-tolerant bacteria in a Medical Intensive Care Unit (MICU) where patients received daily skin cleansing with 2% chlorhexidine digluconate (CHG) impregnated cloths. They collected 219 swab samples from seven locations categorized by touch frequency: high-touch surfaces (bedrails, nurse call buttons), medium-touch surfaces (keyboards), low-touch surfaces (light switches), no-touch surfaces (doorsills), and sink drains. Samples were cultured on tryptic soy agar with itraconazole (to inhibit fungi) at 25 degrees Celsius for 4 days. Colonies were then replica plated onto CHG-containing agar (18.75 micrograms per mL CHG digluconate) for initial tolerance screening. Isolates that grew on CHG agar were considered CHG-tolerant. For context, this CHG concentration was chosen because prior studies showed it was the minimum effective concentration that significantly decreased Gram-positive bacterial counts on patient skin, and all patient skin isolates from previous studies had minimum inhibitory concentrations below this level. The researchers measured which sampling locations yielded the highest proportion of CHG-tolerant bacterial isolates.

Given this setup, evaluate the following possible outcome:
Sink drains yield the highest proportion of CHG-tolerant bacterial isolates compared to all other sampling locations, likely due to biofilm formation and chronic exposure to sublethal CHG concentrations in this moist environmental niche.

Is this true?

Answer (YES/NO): YES